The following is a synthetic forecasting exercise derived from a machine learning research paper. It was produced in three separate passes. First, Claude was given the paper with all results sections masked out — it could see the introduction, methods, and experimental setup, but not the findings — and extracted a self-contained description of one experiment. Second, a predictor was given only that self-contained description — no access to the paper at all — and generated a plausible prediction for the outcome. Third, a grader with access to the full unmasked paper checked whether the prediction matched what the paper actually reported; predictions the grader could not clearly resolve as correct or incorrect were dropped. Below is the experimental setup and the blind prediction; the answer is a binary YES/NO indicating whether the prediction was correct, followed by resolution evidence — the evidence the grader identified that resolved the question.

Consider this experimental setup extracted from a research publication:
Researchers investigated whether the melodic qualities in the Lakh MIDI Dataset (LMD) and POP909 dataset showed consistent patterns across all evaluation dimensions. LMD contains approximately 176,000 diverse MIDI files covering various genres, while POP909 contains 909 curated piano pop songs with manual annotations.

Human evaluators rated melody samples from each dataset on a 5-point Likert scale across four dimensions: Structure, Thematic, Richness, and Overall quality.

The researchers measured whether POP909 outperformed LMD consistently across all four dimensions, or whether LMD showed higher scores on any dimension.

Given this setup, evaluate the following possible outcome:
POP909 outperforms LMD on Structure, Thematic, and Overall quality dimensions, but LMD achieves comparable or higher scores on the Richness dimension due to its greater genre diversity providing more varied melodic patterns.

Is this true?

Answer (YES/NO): NO